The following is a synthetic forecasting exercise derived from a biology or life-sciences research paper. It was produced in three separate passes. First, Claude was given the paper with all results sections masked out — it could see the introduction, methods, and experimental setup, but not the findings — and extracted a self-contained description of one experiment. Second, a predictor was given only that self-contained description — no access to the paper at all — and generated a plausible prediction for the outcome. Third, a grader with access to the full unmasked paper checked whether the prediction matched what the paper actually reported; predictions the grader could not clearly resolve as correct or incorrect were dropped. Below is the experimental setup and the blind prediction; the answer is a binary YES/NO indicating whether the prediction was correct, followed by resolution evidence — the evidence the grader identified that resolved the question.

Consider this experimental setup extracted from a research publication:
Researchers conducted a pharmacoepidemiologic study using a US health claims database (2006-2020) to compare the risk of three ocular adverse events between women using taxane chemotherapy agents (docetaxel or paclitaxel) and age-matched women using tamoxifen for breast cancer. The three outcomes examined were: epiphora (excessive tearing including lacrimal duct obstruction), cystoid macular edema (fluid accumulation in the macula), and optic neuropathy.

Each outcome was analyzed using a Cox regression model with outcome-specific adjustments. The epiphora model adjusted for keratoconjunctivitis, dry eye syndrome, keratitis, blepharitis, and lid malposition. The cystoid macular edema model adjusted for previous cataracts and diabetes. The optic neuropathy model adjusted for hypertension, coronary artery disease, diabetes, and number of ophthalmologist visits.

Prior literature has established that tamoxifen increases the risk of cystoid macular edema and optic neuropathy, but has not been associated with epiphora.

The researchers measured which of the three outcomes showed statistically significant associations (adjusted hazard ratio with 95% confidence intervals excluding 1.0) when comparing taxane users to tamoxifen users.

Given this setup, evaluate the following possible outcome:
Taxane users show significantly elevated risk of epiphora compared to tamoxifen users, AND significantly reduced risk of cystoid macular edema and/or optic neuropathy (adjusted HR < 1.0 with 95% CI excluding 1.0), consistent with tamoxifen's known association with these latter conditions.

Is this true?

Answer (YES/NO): NO